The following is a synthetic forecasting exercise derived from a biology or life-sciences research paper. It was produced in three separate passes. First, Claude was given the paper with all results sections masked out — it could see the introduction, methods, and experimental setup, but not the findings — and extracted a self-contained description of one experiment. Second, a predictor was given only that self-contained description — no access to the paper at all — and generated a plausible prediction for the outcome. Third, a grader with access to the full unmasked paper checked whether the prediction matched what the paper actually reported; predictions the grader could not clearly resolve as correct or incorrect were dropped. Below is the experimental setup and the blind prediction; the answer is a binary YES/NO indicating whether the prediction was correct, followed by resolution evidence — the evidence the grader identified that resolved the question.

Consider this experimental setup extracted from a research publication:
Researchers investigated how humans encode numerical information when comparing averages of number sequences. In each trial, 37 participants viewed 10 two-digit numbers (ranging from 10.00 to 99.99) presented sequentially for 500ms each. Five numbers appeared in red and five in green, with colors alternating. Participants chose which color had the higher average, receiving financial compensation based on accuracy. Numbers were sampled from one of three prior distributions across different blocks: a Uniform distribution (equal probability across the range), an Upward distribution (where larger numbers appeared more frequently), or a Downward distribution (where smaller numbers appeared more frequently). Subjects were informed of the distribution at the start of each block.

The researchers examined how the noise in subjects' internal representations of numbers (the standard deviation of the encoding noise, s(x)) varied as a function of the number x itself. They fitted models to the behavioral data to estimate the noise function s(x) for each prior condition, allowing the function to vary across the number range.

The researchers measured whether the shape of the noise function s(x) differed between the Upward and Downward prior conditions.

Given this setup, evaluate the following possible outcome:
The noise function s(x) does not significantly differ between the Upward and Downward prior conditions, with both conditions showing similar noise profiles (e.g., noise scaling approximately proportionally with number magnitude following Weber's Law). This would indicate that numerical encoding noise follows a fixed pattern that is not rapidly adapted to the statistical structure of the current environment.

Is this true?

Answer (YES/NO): NO